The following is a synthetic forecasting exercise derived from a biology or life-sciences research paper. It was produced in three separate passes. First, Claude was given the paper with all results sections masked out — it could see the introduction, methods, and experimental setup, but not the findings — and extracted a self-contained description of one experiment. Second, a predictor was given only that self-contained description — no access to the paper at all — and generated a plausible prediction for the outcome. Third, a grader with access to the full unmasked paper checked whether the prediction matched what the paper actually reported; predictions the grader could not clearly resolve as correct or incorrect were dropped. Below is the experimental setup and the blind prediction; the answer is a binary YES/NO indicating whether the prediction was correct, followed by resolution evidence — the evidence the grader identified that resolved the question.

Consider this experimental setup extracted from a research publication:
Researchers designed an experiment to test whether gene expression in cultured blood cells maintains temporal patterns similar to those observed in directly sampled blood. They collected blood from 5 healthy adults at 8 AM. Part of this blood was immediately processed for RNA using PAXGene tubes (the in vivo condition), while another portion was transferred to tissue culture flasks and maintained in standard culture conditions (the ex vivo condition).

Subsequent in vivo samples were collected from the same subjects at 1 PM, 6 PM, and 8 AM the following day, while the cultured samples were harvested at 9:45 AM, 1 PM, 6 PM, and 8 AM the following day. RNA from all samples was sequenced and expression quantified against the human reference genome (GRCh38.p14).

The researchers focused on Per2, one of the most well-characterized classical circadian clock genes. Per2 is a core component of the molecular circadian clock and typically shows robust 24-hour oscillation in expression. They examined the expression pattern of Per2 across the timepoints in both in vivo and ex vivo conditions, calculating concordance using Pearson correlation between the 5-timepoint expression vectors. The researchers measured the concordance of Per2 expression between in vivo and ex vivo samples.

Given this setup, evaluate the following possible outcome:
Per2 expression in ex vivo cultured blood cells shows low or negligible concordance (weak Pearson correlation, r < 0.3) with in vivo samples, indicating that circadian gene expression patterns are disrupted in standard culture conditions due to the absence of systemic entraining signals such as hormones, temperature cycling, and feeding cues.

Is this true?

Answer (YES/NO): YES